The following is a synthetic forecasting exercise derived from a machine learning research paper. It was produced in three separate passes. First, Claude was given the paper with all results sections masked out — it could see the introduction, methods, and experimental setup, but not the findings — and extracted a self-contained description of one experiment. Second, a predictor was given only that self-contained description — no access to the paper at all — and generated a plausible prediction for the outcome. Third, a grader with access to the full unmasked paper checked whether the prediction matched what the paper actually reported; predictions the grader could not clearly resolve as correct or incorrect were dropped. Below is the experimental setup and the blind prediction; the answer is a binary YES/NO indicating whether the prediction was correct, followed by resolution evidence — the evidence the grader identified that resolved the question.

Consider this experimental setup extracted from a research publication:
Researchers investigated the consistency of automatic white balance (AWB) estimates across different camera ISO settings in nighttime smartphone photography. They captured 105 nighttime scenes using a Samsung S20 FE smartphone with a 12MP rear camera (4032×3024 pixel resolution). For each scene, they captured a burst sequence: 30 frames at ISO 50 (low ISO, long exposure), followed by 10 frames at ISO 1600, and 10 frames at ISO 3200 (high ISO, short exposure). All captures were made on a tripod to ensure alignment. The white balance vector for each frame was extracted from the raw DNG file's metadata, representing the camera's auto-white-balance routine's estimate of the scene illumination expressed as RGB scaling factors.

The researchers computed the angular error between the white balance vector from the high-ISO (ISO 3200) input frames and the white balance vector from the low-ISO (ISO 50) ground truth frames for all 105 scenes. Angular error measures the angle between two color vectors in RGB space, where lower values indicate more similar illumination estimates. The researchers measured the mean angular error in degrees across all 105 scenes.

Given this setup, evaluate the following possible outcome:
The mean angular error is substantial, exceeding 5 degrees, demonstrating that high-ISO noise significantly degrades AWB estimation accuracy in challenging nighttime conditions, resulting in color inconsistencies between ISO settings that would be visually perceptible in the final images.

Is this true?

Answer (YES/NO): NO